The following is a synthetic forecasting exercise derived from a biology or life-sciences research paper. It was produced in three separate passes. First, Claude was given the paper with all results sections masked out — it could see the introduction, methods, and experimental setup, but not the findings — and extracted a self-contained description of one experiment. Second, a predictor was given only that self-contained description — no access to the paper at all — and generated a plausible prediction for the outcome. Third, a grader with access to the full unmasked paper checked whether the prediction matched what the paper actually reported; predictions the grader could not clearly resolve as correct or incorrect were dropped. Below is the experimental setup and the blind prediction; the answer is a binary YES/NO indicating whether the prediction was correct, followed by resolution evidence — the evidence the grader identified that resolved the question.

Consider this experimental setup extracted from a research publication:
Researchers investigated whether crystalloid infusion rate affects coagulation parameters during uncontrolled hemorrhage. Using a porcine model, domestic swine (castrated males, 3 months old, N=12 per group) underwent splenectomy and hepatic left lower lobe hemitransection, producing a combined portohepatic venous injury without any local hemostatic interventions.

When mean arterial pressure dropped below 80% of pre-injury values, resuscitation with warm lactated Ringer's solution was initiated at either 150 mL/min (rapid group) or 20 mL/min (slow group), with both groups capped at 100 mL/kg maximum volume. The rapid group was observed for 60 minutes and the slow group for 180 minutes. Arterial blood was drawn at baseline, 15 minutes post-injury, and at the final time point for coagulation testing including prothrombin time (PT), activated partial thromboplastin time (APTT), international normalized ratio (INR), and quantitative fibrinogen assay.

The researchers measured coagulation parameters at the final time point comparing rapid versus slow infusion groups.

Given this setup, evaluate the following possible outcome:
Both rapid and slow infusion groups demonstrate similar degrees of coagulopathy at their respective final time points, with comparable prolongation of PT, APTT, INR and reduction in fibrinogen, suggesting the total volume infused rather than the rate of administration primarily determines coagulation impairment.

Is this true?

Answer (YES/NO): NO